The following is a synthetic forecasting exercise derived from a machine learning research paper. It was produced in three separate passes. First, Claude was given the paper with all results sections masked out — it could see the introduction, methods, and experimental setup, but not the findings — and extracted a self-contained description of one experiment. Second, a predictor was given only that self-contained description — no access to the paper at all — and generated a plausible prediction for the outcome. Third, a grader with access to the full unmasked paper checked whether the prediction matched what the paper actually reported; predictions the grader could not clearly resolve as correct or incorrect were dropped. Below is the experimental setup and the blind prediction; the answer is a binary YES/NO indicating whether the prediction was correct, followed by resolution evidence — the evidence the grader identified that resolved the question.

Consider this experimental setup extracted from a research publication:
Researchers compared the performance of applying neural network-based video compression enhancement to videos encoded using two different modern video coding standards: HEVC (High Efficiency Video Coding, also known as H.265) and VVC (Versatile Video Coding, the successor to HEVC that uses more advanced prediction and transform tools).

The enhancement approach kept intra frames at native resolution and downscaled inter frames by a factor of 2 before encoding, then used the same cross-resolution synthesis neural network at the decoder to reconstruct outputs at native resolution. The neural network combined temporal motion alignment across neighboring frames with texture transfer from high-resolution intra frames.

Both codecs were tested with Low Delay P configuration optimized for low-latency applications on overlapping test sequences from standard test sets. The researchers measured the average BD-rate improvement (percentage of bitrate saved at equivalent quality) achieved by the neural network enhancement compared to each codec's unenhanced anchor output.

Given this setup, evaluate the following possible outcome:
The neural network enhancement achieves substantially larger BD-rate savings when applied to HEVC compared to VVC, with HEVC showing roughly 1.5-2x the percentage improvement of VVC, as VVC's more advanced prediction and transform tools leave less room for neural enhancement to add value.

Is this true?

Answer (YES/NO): YES